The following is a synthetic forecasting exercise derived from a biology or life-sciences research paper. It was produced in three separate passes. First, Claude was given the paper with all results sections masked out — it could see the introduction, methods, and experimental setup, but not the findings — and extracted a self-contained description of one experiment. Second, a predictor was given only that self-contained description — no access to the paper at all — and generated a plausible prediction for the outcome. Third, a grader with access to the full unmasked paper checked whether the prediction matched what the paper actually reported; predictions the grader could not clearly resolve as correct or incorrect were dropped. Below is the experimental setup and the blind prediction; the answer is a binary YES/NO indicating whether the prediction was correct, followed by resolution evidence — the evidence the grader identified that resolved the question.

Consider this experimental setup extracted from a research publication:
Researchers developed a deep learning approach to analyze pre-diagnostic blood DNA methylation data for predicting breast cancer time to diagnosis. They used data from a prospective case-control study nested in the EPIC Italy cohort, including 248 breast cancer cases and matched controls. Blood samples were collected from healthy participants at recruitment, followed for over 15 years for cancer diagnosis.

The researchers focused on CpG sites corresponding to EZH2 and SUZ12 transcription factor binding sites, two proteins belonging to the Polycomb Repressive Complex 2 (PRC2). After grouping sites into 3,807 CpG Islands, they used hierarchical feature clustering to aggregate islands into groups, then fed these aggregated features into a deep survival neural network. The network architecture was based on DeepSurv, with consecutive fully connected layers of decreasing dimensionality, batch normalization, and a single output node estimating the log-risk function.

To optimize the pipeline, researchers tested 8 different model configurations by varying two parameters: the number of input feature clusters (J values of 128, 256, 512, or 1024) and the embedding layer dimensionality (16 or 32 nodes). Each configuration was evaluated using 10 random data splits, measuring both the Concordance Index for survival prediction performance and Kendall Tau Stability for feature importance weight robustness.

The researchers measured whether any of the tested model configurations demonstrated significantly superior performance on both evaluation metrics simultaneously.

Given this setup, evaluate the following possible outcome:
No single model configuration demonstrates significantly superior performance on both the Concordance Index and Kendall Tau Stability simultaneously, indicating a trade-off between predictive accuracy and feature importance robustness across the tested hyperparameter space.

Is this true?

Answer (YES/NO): NO